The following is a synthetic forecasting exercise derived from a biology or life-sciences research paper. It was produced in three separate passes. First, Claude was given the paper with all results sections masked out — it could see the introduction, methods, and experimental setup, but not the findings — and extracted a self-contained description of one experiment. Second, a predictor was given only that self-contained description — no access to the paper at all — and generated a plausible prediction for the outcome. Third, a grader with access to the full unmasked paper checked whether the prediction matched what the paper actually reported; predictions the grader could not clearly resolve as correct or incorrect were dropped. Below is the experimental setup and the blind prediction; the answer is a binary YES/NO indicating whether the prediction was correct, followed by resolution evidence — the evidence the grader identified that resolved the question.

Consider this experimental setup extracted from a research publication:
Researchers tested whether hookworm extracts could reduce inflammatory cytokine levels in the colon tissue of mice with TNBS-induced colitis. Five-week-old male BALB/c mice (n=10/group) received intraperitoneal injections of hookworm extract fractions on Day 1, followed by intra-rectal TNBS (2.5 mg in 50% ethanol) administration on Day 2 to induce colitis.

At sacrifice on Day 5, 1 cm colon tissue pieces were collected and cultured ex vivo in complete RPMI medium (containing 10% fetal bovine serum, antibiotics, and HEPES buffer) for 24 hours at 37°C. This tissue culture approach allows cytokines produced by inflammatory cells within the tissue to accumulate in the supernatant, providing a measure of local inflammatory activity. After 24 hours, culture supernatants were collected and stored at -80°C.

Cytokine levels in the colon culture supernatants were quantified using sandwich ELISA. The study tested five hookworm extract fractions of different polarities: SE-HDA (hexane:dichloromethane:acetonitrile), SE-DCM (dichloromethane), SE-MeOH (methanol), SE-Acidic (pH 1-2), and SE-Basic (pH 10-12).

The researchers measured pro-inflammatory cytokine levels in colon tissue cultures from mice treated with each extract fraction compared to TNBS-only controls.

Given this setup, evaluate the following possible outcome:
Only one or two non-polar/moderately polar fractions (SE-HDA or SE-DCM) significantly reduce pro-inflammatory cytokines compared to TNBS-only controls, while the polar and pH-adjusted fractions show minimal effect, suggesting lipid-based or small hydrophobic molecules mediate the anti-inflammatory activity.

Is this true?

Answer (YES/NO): NO